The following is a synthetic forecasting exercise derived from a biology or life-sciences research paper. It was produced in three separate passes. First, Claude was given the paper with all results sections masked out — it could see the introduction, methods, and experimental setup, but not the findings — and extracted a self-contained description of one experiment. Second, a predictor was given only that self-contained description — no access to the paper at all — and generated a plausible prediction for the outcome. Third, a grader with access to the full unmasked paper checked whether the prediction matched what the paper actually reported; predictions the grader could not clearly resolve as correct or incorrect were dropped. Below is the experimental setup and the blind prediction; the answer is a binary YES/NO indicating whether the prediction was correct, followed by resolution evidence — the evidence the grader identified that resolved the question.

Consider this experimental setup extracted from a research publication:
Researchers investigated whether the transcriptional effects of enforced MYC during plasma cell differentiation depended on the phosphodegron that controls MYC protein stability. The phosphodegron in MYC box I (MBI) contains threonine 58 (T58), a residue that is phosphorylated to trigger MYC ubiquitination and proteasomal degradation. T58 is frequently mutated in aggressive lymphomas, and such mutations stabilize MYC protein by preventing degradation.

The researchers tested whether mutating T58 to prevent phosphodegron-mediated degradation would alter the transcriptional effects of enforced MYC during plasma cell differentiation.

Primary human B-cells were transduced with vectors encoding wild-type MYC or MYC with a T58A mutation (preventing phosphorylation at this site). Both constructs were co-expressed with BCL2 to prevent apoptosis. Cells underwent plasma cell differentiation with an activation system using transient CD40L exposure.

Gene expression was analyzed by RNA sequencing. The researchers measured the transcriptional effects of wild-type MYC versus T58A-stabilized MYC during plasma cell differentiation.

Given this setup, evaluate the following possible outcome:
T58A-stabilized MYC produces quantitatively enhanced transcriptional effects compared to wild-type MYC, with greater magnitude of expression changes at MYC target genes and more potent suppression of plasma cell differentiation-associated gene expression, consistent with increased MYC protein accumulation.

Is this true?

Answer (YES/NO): NO